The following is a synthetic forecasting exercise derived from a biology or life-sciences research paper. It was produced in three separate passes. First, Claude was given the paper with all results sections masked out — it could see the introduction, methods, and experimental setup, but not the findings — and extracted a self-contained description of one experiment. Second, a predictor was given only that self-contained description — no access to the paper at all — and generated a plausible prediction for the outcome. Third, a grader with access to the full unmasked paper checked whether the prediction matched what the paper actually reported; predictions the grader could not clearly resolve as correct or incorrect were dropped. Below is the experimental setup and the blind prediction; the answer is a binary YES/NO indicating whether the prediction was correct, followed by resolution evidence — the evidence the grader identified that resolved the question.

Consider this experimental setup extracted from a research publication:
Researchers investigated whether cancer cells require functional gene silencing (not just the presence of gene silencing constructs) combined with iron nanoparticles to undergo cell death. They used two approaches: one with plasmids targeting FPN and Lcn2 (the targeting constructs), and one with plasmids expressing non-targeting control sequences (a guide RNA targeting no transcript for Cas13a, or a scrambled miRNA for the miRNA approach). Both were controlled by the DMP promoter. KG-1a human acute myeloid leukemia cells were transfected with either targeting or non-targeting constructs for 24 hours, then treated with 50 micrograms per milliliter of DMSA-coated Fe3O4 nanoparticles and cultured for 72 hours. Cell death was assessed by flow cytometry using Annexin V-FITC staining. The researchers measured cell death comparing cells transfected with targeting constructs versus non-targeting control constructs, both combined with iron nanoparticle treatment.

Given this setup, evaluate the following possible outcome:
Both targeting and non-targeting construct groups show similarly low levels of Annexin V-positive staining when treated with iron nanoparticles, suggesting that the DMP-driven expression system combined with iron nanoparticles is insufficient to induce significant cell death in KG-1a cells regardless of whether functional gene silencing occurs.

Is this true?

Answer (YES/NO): NO